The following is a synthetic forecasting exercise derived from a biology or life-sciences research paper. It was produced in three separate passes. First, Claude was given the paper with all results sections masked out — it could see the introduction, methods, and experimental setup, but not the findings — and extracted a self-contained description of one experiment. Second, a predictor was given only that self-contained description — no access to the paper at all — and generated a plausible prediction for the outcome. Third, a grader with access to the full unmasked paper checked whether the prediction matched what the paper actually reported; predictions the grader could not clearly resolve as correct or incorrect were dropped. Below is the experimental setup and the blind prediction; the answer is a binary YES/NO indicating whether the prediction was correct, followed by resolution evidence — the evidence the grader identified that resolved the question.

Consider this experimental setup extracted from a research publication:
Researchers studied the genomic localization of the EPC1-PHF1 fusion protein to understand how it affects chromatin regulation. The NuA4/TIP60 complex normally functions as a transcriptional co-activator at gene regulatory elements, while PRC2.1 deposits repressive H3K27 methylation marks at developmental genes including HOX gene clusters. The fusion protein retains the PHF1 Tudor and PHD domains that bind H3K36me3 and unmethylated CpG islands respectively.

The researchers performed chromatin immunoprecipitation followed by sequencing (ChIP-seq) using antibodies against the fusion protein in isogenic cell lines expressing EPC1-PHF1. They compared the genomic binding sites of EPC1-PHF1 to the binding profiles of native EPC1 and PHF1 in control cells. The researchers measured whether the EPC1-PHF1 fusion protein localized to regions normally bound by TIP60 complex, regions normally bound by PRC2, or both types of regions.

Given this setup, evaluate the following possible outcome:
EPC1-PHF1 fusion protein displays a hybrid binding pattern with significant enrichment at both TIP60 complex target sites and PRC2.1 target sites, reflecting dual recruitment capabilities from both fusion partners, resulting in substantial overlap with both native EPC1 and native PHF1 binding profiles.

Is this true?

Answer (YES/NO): NO